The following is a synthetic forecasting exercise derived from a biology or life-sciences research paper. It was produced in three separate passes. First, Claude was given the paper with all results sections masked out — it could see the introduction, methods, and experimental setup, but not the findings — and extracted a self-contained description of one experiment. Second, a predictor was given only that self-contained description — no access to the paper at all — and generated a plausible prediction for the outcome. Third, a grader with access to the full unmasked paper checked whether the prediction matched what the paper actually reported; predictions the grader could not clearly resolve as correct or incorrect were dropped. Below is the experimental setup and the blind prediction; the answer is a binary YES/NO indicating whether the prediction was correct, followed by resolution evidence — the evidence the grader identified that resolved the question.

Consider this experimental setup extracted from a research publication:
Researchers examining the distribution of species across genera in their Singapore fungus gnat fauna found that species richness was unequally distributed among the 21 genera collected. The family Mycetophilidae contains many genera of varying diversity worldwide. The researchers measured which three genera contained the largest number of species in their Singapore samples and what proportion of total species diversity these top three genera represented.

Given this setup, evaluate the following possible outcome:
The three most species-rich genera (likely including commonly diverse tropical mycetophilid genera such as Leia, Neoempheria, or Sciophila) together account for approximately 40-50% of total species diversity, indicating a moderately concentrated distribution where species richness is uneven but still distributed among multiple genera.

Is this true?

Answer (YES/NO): NO